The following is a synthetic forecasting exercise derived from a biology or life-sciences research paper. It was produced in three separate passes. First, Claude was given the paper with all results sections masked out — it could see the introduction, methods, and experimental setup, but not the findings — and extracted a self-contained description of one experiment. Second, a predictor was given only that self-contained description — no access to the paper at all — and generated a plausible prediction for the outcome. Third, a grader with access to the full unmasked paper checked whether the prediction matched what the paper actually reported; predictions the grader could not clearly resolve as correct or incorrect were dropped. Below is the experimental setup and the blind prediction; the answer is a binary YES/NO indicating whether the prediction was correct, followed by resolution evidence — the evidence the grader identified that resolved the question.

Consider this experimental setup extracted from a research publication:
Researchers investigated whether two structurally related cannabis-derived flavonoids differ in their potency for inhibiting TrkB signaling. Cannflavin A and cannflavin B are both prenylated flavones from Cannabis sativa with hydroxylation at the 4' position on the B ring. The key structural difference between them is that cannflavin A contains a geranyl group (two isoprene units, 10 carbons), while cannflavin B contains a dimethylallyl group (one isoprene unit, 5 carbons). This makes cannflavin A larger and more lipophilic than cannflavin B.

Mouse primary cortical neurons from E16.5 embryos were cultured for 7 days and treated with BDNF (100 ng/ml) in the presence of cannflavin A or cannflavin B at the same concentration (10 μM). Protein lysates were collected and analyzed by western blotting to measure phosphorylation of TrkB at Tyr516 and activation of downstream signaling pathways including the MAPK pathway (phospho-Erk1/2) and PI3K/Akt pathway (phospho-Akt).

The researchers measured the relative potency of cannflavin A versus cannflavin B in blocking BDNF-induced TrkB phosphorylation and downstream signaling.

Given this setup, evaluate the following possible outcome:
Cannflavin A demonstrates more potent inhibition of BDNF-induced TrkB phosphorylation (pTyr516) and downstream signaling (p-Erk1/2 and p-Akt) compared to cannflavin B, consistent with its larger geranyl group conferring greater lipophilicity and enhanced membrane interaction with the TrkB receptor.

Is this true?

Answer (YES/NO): NO